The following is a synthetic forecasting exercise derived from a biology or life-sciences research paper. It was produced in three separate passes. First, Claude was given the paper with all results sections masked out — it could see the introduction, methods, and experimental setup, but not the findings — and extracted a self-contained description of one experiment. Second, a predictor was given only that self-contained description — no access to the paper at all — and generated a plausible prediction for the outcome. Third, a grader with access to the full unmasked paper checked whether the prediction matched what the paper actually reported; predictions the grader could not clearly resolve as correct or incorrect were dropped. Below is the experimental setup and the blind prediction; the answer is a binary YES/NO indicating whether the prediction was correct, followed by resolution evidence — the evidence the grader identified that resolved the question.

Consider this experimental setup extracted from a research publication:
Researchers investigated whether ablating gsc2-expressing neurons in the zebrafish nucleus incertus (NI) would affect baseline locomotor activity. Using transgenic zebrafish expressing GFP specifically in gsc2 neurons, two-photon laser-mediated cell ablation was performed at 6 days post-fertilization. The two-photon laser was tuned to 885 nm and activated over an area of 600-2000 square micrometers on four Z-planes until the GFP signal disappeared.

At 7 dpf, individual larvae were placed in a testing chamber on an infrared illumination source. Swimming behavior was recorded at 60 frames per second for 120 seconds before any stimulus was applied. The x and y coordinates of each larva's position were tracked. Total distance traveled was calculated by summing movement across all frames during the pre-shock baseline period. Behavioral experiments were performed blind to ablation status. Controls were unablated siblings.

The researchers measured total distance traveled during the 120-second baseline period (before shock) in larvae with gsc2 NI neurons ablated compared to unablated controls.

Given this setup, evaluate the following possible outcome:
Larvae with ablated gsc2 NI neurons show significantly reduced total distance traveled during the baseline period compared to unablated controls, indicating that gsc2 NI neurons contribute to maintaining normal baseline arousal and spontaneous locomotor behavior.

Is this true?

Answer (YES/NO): NO